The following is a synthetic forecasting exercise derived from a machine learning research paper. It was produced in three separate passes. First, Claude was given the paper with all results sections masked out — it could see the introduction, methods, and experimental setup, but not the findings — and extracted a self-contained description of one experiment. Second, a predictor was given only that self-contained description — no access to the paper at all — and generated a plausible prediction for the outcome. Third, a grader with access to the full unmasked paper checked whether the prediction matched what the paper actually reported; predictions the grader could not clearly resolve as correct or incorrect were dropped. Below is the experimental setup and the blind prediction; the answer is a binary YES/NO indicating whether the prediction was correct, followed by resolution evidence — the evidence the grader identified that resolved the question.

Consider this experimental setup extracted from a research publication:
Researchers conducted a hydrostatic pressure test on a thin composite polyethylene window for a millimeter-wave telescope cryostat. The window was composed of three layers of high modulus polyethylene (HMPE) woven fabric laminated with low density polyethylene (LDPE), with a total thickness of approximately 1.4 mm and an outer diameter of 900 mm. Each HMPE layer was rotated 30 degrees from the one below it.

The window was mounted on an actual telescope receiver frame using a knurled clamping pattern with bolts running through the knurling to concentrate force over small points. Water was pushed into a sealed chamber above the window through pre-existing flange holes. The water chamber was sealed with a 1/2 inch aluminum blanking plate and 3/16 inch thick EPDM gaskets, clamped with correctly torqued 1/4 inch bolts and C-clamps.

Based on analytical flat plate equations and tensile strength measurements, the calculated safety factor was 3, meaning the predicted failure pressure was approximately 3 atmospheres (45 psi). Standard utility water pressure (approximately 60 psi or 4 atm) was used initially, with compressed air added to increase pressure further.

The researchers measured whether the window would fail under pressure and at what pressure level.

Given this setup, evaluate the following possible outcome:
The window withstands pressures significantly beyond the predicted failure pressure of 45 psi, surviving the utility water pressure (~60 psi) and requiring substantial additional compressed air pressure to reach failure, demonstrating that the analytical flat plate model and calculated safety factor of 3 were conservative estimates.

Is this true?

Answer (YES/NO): NO